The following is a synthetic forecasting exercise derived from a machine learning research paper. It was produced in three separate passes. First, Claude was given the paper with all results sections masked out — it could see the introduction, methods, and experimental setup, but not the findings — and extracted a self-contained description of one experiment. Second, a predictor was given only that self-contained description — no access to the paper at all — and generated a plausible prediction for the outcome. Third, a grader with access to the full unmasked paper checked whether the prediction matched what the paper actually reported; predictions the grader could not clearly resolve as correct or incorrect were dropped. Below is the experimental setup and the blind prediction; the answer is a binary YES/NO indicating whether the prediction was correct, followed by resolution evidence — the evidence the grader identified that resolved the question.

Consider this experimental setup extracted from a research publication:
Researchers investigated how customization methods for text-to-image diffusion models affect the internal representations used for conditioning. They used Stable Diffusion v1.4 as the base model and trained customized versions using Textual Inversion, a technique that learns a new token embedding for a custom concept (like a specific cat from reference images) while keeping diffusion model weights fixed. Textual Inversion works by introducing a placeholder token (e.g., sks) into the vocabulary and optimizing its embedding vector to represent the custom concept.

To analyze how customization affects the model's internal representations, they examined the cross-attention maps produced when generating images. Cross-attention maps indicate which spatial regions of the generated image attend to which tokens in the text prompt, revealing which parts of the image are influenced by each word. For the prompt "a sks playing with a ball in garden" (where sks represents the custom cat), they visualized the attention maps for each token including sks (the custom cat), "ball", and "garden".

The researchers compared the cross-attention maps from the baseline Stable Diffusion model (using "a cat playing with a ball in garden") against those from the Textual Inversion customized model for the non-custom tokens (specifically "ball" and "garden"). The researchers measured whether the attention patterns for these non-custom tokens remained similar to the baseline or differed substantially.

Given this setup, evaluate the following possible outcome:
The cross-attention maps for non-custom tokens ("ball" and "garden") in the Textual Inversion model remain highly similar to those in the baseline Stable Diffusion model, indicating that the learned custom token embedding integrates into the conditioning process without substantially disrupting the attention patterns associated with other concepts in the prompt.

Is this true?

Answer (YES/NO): NO